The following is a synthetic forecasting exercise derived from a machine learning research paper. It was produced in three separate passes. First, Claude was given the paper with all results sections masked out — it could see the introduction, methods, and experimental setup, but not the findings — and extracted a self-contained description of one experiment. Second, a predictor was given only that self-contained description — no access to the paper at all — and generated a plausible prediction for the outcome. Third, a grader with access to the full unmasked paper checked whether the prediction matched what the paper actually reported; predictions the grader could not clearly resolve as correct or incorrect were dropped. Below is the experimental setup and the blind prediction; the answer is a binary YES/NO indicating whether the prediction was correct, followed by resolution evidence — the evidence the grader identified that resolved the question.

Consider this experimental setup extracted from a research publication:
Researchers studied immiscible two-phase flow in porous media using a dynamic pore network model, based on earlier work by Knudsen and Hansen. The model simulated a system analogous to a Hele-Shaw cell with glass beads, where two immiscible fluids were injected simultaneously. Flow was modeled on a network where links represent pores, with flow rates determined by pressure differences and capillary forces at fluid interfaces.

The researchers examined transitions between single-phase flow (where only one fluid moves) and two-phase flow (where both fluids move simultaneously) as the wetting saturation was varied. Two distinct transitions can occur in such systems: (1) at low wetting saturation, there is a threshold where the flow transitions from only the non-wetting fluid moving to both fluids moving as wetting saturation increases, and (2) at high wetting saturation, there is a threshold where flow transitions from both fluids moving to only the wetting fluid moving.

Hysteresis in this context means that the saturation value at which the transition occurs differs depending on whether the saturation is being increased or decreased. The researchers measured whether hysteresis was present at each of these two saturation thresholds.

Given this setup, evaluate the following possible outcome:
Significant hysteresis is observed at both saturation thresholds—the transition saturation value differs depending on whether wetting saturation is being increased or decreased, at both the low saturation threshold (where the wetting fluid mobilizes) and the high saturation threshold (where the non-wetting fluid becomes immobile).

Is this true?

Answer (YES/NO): NO